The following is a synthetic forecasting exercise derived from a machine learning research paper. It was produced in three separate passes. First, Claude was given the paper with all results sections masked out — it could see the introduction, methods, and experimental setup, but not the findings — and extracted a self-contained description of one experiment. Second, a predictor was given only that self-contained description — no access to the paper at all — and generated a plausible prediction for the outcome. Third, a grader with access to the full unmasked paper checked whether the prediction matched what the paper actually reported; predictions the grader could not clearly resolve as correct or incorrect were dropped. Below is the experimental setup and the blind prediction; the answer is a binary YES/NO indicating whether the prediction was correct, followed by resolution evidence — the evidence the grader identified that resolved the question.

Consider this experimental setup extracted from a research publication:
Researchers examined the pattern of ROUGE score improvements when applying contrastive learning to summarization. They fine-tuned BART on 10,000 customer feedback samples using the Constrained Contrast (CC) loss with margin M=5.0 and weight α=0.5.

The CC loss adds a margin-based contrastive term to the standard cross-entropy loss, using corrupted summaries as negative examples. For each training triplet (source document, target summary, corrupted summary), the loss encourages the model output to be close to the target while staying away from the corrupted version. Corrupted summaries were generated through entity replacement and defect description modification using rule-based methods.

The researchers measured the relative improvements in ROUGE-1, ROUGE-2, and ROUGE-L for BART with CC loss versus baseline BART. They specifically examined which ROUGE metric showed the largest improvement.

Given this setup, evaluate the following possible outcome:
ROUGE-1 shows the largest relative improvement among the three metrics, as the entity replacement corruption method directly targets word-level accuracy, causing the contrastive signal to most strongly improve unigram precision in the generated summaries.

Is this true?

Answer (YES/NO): NO